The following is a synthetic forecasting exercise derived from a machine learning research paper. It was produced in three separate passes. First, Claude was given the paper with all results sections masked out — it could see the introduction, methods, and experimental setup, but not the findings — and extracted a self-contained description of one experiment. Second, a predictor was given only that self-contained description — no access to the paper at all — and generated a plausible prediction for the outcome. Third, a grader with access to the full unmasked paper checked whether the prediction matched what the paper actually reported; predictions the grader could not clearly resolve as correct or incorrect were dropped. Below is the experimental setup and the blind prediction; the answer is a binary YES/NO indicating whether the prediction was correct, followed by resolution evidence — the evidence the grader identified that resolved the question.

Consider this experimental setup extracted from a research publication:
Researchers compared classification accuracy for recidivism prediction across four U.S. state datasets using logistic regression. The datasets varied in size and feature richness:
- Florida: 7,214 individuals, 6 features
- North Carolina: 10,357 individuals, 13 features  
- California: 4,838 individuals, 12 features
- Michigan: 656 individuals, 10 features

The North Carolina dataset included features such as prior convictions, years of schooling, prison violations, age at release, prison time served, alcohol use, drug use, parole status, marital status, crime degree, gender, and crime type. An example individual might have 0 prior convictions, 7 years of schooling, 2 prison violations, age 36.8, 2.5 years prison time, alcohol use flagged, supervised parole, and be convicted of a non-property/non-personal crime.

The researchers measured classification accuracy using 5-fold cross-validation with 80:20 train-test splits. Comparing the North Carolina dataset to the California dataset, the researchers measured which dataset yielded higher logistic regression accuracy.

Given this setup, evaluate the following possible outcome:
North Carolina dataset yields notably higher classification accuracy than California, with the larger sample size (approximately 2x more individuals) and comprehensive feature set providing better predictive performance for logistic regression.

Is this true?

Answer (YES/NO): NO